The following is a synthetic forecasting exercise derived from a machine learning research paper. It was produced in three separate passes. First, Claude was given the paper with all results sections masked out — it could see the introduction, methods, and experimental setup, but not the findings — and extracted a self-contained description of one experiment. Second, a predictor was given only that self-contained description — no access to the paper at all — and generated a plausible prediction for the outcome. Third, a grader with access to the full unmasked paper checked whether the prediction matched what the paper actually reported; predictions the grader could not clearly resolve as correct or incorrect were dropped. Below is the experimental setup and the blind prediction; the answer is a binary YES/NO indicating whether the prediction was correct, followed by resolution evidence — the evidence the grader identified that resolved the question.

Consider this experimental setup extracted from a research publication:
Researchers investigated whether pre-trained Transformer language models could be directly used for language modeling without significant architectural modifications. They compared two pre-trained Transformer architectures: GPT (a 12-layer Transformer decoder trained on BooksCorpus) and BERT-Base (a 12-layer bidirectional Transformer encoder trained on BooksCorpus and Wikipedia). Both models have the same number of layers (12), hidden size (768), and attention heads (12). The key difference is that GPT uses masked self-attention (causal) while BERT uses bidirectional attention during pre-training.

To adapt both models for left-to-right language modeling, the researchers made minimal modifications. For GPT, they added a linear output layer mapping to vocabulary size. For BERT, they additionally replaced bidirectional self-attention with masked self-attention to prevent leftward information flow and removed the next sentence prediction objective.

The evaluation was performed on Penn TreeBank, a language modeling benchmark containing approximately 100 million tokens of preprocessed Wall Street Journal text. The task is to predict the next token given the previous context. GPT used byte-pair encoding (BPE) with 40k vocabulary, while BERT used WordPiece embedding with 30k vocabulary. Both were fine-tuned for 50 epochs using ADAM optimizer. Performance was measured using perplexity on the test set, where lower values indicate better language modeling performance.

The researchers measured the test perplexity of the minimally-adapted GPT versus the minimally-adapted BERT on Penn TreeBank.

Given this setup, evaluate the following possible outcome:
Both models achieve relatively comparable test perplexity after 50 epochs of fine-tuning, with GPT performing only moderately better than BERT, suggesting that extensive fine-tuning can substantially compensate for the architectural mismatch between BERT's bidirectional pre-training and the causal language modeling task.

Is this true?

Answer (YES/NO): NO